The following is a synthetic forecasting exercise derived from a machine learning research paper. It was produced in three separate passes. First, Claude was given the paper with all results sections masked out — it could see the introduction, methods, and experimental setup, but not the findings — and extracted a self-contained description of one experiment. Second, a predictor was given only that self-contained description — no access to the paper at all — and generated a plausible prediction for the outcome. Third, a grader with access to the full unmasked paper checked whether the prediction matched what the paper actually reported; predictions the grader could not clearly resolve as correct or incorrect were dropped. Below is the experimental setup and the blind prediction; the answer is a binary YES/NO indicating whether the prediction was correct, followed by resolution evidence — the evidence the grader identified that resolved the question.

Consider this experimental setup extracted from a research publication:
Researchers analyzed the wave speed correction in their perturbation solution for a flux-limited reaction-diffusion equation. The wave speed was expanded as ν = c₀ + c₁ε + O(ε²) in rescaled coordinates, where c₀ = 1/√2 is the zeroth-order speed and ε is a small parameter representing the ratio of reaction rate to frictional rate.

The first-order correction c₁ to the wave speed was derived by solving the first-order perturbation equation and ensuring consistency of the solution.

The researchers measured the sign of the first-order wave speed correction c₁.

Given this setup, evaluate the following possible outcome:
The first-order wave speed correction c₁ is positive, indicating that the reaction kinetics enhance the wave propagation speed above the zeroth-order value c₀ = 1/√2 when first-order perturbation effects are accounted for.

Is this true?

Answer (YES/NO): NO